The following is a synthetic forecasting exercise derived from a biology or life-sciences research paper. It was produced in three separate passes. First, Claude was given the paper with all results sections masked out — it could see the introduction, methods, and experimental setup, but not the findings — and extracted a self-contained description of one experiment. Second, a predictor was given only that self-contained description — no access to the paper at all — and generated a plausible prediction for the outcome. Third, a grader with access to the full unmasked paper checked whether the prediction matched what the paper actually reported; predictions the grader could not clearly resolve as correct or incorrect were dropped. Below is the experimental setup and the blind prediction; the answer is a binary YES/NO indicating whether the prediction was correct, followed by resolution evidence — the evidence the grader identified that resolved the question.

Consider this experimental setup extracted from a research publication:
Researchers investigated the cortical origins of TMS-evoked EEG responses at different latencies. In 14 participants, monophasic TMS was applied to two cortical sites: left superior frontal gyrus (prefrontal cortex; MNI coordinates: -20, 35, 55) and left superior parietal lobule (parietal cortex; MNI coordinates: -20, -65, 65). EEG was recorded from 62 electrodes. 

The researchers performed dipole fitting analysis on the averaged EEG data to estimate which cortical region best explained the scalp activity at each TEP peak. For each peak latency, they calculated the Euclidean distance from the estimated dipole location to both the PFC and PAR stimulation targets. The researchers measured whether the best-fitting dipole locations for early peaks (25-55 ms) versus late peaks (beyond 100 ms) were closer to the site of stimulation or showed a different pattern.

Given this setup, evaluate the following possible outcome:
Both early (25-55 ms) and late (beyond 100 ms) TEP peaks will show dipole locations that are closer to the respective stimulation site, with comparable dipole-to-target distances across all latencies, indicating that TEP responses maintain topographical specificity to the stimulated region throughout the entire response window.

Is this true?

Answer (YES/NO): NO